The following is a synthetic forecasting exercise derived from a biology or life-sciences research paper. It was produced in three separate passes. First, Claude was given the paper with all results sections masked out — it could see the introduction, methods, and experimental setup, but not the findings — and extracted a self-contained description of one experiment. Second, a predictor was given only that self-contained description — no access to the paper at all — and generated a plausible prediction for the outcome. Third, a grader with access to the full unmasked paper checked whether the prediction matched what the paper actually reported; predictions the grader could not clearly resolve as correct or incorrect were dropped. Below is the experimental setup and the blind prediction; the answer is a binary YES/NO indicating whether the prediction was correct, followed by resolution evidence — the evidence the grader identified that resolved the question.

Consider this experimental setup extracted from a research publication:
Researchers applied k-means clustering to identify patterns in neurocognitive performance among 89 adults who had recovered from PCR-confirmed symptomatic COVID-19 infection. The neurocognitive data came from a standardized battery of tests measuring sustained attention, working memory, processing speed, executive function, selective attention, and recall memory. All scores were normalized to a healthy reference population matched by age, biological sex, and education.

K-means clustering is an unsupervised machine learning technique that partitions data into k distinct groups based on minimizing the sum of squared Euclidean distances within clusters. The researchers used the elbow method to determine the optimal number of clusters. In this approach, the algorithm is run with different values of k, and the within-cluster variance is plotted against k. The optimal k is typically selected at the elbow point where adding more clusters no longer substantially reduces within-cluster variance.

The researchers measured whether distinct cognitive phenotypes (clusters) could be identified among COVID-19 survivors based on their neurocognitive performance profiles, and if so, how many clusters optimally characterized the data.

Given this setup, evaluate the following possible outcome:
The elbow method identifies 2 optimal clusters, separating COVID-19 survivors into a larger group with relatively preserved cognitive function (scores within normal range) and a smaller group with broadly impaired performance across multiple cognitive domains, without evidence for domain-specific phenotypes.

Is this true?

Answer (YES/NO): NO